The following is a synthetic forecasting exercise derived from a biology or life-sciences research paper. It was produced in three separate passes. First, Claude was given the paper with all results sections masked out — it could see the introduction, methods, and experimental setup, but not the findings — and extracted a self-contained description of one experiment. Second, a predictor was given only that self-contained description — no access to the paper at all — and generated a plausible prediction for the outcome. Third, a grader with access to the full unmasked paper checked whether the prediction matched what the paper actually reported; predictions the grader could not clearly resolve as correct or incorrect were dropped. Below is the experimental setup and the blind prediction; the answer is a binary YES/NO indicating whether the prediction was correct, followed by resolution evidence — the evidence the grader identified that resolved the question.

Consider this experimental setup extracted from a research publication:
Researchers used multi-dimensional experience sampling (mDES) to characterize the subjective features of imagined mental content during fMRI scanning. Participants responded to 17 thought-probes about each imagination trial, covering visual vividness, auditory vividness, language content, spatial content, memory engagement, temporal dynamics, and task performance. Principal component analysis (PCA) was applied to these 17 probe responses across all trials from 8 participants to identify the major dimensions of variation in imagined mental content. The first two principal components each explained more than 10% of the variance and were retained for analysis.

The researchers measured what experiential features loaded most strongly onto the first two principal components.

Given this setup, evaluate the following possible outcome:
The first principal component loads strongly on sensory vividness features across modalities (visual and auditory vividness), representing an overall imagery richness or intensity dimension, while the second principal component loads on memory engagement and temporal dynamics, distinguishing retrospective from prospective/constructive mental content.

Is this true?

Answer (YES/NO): NO